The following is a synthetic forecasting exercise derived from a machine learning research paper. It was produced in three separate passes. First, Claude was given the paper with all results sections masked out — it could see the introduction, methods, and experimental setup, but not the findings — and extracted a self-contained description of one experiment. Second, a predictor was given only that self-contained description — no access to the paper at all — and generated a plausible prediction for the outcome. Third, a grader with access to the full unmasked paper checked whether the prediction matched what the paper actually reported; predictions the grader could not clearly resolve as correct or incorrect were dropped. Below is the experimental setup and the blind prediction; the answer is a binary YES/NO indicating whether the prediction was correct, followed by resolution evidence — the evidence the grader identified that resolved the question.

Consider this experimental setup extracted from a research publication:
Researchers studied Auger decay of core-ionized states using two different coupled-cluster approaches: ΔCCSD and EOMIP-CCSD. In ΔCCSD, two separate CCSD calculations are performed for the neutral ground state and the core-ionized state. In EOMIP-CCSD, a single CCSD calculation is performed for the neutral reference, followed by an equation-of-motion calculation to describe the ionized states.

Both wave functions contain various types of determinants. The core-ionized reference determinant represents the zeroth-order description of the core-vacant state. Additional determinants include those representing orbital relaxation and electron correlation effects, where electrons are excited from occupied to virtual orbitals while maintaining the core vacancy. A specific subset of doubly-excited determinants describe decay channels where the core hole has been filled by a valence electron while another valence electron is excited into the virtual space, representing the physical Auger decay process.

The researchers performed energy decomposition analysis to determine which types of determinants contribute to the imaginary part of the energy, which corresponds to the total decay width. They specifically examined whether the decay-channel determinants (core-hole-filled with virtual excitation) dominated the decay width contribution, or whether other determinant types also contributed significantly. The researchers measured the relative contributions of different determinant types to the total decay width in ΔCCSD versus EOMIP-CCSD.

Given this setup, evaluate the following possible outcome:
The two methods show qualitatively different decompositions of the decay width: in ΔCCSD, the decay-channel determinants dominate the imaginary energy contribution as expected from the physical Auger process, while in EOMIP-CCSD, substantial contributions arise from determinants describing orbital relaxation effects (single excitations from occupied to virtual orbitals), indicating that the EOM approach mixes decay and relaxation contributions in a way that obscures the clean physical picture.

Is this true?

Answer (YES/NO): NO